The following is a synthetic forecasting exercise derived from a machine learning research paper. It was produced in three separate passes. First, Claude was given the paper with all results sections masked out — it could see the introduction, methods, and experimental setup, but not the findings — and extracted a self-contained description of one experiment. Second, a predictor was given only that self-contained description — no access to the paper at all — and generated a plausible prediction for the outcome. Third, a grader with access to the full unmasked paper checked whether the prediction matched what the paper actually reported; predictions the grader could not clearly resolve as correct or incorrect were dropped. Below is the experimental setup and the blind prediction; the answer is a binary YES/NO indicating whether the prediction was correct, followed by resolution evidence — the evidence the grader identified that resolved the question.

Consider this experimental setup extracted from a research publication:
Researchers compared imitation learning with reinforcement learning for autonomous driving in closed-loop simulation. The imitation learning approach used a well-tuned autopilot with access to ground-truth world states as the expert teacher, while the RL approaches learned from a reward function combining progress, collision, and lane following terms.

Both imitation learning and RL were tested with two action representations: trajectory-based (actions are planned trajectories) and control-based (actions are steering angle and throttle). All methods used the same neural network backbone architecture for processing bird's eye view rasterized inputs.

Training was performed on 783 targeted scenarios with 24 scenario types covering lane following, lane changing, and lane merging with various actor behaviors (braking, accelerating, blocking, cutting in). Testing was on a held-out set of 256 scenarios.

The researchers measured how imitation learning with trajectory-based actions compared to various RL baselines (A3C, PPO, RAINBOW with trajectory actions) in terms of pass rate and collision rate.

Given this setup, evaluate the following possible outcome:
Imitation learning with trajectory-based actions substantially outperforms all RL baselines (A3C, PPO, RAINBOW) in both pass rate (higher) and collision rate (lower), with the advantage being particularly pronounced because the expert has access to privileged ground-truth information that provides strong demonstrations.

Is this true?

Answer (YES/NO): NO